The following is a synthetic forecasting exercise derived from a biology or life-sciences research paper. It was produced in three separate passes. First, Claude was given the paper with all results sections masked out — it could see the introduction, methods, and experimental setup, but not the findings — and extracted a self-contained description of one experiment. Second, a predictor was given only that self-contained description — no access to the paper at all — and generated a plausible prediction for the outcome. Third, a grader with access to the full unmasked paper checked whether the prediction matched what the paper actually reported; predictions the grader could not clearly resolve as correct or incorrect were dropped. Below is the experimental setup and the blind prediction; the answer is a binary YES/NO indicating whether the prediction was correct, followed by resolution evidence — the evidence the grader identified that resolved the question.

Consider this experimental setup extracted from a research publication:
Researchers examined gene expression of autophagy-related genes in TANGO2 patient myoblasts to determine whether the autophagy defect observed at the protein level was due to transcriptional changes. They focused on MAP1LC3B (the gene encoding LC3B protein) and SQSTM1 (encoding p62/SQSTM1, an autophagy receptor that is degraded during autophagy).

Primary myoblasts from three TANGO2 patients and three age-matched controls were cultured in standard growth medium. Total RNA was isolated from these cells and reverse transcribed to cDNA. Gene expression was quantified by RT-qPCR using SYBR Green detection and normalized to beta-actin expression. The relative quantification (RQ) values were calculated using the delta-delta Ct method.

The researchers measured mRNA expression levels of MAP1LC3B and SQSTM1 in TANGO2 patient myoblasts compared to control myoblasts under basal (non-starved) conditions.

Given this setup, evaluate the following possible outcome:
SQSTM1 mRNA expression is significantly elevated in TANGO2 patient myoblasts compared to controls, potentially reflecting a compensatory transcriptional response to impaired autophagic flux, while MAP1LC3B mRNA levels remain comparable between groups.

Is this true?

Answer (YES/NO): NO